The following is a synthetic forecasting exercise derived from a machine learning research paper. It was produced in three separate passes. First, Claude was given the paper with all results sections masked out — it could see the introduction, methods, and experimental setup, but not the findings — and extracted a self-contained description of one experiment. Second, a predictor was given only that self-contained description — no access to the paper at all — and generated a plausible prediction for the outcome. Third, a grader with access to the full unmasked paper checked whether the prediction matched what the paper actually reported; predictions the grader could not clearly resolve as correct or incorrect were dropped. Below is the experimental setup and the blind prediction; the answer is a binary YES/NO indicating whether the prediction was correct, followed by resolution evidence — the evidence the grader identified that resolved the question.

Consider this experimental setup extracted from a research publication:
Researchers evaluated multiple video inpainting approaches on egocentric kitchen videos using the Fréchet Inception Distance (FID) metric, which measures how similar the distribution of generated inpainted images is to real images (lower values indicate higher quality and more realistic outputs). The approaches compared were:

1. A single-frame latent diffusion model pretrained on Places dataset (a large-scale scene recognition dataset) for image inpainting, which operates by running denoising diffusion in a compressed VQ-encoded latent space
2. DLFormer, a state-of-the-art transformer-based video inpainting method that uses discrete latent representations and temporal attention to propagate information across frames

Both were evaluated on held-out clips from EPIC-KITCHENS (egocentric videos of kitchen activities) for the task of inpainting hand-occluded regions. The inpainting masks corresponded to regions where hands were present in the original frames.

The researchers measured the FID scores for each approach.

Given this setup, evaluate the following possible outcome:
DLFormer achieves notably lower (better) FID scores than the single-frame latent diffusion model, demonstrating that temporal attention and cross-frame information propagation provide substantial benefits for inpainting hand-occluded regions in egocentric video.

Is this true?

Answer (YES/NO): NO